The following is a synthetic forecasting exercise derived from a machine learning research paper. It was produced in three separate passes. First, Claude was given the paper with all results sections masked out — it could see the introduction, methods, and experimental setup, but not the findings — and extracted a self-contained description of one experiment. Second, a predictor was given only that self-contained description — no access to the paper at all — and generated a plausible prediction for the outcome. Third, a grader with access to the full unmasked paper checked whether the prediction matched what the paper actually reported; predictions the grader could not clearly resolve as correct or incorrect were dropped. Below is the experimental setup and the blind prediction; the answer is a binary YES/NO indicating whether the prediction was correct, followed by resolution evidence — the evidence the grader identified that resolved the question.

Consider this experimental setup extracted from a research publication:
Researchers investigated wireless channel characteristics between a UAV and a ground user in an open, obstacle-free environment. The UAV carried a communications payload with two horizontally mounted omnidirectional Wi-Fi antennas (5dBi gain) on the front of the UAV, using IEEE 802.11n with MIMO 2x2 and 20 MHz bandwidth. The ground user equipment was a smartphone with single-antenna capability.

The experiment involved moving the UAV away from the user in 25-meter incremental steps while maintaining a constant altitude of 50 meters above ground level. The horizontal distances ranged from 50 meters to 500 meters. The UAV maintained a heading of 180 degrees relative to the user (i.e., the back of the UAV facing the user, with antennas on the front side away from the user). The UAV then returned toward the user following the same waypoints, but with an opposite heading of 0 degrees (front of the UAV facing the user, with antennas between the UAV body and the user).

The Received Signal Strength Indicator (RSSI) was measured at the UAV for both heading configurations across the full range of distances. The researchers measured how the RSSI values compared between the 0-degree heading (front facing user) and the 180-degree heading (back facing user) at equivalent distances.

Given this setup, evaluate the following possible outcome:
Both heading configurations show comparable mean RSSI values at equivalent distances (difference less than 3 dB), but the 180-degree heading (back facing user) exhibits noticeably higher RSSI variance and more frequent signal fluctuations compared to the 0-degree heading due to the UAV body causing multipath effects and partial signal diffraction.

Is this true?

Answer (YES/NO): NO